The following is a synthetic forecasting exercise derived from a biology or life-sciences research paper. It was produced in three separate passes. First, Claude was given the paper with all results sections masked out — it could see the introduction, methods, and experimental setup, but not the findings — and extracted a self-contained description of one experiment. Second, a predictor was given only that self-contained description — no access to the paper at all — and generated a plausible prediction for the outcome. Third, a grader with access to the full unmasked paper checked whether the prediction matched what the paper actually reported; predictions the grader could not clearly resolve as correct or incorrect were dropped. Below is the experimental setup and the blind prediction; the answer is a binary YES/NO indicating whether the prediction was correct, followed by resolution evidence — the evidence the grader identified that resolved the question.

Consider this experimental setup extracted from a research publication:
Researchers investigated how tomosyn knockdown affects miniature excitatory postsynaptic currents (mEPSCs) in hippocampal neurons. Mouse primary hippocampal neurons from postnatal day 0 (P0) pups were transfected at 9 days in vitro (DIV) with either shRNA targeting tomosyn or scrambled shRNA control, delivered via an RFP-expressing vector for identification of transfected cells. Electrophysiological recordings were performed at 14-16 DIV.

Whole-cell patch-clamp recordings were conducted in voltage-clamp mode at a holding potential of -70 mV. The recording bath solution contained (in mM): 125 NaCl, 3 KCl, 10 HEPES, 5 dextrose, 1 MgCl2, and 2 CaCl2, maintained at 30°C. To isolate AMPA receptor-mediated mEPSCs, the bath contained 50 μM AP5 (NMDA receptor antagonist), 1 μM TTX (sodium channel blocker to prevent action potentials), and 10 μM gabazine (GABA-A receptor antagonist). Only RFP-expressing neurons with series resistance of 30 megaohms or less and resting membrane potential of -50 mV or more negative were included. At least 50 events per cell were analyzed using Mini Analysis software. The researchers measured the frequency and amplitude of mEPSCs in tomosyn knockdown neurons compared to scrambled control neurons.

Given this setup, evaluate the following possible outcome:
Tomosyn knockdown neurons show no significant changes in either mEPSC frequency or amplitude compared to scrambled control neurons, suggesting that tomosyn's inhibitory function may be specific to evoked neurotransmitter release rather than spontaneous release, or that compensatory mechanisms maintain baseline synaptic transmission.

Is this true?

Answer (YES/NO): NO